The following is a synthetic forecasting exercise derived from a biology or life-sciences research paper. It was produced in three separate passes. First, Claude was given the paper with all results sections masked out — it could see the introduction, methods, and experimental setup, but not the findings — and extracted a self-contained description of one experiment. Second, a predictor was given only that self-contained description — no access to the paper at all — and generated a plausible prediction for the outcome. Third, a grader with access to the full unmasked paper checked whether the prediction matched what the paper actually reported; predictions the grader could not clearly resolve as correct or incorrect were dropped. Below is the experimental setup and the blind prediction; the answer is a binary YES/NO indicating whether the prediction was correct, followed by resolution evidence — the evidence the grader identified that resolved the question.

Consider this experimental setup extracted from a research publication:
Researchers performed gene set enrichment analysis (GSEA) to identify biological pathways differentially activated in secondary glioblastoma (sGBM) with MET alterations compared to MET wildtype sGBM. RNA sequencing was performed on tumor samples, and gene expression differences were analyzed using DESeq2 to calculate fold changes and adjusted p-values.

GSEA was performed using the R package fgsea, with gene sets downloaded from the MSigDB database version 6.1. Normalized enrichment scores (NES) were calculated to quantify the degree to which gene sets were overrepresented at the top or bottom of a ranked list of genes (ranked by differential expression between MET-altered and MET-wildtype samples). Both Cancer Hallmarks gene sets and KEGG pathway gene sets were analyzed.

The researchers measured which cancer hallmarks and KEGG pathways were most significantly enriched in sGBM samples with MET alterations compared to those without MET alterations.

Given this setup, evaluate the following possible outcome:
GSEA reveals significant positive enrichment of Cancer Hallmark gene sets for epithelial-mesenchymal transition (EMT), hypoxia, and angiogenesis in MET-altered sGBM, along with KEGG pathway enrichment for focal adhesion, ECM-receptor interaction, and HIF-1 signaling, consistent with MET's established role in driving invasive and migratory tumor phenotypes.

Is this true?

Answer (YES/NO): NO